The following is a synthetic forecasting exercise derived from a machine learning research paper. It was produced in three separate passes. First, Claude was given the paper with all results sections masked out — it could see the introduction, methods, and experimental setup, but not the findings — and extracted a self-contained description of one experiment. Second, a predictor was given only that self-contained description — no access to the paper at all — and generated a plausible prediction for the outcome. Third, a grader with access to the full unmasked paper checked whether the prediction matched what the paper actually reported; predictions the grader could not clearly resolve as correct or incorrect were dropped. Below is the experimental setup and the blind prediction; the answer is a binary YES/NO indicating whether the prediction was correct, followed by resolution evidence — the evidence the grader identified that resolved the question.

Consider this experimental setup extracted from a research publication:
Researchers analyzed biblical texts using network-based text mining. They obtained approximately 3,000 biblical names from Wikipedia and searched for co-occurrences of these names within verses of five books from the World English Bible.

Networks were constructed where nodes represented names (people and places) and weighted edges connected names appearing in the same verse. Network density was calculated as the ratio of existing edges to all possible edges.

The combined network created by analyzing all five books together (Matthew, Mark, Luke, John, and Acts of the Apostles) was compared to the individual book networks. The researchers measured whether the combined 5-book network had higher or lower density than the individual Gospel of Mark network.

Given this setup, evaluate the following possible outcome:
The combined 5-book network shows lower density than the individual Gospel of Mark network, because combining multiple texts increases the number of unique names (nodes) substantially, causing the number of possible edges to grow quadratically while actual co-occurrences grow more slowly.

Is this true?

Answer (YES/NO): YES